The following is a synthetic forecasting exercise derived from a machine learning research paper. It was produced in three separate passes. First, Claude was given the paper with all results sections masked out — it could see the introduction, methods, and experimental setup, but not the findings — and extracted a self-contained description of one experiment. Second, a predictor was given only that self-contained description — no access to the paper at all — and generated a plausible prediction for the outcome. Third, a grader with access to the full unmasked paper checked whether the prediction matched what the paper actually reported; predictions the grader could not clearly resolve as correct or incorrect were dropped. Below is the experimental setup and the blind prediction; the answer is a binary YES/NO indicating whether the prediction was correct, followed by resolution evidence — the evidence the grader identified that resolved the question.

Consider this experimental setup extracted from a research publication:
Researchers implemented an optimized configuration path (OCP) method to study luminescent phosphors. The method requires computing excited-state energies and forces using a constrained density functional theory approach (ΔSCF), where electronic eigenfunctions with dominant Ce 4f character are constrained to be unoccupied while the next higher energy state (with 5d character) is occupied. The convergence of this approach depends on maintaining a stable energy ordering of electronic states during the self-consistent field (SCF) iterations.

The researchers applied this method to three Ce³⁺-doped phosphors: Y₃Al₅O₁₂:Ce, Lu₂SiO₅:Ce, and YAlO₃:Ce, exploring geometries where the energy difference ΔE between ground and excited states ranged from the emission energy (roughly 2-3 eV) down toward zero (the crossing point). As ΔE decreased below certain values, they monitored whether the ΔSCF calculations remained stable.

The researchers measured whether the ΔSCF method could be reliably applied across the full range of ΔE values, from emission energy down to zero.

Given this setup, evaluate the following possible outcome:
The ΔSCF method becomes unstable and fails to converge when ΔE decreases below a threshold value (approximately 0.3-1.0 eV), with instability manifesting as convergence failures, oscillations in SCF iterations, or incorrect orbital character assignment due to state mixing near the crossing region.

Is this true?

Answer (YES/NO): NO